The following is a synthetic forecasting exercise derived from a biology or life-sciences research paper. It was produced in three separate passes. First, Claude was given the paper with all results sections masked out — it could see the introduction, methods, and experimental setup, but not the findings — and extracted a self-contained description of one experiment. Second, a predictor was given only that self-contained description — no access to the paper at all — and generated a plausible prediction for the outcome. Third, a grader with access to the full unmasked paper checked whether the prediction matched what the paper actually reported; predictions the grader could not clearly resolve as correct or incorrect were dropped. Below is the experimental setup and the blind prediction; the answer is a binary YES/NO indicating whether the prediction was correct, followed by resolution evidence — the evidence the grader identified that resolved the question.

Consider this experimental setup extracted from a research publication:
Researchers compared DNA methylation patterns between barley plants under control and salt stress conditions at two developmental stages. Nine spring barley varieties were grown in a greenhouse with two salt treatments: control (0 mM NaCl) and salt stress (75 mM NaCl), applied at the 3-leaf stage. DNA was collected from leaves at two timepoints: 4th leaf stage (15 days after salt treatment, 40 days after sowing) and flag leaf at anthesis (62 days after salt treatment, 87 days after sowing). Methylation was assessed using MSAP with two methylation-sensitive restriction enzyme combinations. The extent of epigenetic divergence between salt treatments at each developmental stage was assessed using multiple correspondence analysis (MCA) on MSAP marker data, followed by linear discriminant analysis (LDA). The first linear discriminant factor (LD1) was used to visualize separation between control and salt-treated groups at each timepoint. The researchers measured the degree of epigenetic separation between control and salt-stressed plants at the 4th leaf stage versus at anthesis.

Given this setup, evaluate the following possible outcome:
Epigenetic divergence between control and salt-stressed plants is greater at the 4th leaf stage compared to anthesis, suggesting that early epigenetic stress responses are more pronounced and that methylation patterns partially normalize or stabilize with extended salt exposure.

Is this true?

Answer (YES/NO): NO